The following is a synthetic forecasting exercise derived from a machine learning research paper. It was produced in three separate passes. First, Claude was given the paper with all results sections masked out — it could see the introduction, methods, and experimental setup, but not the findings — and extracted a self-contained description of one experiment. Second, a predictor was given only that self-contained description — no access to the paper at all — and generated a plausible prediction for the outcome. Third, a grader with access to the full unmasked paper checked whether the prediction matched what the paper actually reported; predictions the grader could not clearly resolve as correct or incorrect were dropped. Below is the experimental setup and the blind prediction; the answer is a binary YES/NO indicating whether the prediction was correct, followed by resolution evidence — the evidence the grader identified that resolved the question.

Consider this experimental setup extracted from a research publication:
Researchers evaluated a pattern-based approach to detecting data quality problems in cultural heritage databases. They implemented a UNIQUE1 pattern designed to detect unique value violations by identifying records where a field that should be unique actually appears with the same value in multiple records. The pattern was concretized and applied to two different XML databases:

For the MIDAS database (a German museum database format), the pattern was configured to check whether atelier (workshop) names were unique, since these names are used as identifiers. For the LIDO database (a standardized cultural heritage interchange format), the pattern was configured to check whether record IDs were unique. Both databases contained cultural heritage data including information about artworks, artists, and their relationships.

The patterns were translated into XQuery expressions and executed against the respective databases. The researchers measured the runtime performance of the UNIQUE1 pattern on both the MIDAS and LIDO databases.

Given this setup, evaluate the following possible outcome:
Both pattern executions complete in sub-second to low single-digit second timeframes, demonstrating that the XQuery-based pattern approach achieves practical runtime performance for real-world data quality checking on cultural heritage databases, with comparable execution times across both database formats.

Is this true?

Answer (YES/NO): NO